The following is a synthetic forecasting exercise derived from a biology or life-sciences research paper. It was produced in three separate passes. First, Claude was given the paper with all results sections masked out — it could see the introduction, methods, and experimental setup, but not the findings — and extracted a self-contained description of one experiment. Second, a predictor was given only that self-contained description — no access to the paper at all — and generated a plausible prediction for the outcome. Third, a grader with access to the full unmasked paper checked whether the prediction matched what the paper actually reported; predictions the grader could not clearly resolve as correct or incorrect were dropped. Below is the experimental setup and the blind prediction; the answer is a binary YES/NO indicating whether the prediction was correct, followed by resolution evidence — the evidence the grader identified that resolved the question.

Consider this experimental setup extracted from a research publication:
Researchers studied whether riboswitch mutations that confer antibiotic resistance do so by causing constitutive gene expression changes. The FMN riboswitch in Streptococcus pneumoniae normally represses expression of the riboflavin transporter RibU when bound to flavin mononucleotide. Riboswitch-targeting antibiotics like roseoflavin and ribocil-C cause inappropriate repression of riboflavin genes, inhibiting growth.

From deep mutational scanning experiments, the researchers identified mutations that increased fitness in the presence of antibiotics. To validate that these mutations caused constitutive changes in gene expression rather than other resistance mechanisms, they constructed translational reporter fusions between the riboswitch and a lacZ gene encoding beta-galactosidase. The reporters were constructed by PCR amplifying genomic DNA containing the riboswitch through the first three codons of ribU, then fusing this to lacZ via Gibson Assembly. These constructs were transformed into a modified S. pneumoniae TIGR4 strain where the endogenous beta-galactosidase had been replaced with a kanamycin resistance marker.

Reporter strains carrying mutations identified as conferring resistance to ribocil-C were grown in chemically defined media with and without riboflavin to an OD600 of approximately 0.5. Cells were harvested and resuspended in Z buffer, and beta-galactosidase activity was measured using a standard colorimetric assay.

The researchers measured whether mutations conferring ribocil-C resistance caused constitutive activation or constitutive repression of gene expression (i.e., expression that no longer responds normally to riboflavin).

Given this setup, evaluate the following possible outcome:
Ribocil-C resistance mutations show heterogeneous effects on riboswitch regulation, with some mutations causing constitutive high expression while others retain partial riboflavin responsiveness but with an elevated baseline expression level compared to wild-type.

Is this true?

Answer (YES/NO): NO